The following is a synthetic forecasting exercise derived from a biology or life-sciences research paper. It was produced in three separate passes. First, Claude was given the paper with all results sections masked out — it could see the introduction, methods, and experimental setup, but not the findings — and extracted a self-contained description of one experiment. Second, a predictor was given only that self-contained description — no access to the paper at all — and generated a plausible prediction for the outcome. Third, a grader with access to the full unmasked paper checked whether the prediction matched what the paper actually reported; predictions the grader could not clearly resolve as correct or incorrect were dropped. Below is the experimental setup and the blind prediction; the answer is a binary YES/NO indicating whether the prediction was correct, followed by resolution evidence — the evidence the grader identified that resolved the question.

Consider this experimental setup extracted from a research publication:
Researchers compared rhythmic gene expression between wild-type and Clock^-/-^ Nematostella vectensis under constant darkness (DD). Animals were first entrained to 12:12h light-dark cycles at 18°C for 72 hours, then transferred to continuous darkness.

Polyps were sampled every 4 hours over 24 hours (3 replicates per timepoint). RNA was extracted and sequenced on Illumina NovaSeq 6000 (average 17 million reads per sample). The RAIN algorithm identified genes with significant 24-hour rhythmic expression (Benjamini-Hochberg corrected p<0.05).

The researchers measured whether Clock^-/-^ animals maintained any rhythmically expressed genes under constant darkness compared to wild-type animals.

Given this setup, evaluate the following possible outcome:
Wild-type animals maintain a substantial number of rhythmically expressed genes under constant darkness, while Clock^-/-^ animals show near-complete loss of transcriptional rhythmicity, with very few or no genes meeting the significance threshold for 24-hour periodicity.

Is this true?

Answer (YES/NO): NO